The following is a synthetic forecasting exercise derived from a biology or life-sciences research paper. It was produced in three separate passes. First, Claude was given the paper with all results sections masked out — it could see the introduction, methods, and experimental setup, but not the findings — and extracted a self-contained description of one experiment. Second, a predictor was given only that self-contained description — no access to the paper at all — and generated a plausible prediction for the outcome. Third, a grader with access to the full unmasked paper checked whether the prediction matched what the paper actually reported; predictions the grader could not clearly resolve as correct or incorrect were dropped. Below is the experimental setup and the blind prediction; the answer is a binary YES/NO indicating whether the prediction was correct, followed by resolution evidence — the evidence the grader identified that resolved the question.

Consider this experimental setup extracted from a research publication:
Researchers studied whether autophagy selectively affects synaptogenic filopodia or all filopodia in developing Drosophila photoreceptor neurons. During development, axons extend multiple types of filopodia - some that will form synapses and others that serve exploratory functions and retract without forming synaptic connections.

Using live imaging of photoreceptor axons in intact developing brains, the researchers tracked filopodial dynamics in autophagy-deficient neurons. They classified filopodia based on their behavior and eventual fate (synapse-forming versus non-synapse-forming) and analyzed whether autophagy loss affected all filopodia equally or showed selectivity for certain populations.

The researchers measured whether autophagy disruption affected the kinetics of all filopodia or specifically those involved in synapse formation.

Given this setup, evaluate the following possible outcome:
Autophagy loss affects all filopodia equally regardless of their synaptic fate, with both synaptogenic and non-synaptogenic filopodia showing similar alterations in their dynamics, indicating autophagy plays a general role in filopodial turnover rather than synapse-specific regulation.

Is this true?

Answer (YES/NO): NO